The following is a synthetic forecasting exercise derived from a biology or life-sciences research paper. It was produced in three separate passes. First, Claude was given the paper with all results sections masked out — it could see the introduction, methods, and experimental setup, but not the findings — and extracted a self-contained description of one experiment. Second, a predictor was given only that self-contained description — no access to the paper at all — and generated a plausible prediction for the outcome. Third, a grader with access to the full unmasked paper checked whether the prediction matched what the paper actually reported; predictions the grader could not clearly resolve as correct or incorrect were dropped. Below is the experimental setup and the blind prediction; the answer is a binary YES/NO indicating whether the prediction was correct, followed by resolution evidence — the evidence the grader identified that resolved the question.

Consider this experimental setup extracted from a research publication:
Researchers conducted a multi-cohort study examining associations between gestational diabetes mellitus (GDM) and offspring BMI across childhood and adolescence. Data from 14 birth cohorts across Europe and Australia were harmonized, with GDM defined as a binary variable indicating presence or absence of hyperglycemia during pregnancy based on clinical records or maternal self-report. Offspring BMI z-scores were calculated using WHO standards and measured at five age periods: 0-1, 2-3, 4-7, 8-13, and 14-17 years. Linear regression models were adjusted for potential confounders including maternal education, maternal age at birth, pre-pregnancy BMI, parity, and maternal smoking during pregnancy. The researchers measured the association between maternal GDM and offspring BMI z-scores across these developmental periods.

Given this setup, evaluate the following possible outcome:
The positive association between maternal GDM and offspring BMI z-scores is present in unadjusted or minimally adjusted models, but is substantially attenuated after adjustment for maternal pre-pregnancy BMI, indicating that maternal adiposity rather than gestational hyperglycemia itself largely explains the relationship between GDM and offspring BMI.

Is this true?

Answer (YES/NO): NO